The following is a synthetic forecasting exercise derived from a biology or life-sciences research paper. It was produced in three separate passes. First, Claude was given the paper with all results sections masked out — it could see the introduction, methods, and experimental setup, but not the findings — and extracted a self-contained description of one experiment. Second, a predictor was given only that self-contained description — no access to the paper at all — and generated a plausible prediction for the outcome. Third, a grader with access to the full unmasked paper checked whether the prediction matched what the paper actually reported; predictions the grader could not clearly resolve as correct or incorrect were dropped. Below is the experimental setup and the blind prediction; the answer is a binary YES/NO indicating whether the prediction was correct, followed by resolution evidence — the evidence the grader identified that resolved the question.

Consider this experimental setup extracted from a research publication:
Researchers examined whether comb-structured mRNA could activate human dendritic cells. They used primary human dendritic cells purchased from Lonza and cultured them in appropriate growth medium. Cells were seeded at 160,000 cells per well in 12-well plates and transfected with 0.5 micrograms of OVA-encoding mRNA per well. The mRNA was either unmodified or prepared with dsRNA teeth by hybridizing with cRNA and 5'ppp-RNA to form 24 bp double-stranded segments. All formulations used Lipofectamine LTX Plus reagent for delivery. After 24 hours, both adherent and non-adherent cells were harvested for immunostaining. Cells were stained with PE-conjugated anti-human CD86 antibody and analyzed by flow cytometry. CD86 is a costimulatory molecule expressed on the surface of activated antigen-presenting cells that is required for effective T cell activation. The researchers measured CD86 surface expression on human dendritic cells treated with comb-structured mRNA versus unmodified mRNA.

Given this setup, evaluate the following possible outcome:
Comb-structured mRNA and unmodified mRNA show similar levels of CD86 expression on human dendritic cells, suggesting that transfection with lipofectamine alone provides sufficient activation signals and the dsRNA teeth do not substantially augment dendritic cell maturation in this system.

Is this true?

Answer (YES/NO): NO